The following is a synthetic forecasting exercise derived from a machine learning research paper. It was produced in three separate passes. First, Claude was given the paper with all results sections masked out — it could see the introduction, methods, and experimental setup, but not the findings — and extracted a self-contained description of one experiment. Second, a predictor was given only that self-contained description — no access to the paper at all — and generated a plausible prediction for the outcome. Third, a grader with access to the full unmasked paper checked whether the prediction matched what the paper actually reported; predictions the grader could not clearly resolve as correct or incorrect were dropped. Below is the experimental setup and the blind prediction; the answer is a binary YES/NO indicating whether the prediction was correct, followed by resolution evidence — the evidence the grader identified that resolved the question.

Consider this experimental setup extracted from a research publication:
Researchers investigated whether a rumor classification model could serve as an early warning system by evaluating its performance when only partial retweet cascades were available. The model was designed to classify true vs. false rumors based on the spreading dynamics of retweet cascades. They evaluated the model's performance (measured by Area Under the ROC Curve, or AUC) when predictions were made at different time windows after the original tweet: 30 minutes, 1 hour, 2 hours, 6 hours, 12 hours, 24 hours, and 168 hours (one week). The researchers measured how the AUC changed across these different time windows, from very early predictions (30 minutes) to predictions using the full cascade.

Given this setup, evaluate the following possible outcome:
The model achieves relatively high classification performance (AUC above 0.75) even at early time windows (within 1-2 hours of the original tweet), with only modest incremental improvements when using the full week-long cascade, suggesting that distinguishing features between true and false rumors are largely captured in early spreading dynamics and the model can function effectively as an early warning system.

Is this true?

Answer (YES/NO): NO